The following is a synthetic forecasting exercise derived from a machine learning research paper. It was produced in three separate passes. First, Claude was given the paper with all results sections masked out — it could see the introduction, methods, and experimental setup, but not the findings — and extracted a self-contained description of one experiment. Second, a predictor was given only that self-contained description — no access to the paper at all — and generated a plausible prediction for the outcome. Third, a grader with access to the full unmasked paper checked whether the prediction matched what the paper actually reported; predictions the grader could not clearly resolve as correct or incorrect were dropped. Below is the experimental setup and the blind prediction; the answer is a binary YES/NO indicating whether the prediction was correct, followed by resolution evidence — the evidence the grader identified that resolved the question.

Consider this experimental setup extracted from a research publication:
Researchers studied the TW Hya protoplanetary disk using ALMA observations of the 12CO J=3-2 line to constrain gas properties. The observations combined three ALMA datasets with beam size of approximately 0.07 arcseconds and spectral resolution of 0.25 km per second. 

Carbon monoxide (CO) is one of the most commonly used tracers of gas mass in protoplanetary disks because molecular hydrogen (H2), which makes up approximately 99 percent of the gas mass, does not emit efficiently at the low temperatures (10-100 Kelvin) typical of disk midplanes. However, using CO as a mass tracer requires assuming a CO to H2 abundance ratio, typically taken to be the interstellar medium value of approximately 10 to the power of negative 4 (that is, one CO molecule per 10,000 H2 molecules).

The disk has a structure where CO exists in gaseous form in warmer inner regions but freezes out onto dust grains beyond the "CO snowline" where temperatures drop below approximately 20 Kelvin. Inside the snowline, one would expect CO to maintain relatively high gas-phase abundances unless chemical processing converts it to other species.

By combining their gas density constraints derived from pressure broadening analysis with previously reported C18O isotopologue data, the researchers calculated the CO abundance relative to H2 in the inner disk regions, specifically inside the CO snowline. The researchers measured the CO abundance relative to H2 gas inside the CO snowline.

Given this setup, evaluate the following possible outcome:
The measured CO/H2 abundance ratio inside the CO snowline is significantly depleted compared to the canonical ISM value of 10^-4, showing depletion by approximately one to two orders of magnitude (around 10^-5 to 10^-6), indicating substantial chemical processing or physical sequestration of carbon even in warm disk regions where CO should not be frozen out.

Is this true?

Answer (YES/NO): YES